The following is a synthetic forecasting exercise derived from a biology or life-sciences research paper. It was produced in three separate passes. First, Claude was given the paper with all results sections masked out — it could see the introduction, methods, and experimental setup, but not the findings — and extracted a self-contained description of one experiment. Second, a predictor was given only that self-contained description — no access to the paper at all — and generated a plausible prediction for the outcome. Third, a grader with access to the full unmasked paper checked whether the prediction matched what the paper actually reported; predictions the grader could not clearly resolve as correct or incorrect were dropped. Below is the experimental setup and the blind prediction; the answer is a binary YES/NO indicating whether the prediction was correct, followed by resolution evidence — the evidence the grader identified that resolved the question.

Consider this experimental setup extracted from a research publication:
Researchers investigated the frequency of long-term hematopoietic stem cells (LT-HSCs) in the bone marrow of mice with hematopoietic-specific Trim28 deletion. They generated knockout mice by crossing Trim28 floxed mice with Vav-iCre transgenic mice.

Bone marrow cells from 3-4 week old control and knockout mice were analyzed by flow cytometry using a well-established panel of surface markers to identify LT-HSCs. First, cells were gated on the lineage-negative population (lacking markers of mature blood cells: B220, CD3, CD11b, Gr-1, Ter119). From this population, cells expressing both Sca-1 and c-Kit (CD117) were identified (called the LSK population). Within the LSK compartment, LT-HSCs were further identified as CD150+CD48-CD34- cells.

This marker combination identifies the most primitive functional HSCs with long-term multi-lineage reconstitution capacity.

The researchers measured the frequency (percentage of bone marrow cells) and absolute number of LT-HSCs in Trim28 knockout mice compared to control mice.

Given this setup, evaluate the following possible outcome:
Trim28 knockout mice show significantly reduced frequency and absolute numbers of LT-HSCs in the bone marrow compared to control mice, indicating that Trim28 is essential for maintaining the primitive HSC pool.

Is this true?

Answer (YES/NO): NO